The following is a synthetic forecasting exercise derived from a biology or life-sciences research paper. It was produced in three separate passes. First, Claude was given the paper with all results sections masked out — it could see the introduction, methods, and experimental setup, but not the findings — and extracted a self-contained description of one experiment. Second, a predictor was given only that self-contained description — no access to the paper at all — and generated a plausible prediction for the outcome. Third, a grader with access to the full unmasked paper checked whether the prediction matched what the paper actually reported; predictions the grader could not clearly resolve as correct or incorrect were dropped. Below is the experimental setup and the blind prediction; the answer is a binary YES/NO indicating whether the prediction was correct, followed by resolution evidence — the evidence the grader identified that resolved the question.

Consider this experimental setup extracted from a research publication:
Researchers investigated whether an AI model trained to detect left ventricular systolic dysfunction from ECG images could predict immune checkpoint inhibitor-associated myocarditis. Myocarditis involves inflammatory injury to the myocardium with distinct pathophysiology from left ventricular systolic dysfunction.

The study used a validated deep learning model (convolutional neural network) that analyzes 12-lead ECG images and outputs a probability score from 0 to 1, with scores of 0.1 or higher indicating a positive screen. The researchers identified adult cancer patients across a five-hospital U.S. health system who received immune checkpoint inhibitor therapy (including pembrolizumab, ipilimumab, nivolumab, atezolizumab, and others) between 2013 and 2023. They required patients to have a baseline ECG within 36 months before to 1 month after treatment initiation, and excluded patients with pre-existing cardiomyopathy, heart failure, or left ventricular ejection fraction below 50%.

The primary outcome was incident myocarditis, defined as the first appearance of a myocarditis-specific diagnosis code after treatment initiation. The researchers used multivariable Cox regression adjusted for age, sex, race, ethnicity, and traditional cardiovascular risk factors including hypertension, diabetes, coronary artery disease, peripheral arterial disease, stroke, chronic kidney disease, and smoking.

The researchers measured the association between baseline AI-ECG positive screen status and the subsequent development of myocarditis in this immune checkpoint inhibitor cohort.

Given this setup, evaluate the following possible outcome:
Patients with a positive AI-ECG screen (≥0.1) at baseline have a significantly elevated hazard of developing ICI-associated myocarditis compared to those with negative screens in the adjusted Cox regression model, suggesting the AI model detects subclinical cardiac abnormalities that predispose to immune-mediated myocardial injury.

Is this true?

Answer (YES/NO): NO